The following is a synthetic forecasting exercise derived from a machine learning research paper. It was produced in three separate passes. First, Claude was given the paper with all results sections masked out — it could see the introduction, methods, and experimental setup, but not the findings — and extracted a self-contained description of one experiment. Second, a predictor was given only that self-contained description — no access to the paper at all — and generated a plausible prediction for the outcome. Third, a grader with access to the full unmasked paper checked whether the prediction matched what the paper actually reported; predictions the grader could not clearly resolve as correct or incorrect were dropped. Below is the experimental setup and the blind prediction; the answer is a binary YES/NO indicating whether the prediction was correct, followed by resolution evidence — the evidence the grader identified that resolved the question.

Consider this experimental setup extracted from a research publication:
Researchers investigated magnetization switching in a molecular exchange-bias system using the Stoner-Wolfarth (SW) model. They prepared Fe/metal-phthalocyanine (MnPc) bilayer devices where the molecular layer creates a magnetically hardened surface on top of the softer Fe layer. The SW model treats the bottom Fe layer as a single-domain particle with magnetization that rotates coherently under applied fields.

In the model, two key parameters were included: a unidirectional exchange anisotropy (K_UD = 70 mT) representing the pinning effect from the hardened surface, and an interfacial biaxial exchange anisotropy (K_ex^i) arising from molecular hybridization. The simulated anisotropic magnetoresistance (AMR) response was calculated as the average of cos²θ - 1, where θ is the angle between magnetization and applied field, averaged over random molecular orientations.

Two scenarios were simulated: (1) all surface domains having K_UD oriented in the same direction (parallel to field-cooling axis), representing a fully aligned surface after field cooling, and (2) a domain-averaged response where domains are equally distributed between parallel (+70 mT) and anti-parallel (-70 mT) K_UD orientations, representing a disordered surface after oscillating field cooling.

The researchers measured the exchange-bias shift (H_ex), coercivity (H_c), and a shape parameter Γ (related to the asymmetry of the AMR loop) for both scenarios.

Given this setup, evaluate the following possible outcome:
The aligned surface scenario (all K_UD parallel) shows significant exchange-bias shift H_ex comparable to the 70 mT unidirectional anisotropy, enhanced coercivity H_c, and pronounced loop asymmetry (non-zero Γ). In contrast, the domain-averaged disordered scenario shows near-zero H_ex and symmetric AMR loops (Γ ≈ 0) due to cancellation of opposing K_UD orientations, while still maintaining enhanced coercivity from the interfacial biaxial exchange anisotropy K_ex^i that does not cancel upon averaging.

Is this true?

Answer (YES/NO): NO